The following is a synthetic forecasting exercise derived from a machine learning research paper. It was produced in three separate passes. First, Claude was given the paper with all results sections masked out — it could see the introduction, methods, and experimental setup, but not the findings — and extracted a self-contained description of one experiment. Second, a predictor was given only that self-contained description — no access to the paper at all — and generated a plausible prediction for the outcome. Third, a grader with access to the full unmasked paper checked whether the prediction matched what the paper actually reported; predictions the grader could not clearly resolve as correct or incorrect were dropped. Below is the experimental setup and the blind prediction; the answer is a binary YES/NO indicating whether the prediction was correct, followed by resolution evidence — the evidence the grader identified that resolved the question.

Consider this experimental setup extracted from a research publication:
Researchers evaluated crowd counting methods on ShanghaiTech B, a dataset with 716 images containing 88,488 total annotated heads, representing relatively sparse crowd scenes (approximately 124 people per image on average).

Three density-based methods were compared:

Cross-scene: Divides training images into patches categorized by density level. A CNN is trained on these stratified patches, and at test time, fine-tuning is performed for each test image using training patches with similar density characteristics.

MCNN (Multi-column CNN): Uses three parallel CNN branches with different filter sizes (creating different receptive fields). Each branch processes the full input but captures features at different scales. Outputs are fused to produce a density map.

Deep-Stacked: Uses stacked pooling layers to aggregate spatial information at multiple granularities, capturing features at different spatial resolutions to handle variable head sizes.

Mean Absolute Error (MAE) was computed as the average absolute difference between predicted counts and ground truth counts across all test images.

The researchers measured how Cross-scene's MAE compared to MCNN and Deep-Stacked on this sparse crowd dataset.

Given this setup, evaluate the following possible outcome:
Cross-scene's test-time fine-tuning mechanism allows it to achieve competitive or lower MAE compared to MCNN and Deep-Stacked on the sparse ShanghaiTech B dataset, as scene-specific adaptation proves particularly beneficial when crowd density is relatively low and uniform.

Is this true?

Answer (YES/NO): NO